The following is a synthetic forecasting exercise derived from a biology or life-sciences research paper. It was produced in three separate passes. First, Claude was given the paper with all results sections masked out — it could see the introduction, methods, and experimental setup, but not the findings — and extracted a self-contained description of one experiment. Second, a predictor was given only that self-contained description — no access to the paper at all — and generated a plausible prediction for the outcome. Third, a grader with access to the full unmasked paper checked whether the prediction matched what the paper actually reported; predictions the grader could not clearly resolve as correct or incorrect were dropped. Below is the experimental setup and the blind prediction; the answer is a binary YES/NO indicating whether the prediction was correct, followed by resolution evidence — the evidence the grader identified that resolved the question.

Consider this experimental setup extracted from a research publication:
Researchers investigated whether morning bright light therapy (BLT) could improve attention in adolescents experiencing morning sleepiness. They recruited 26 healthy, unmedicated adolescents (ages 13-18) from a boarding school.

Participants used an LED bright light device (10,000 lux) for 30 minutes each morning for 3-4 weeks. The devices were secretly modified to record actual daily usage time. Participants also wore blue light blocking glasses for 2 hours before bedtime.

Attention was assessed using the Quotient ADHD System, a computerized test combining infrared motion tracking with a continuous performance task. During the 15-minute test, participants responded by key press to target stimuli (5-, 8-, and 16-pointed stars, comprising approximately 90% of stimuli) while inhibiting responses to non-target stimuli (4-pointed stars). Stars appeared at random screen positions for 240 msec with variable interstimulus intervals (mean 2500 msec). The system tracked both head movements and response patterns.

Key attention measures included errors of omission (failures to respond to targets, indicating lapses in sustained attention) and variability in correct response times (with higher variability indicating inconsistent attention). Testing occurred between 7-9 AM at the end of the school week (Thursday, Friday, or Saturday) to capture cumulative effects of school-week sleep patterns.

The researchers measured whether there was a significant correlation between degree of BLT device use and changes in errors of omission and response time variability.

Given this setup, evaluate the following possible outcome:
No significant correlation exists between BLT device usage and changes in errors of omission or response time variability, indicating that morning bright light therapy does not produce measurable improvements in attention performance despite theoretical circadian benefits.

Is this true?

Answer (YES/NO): NO